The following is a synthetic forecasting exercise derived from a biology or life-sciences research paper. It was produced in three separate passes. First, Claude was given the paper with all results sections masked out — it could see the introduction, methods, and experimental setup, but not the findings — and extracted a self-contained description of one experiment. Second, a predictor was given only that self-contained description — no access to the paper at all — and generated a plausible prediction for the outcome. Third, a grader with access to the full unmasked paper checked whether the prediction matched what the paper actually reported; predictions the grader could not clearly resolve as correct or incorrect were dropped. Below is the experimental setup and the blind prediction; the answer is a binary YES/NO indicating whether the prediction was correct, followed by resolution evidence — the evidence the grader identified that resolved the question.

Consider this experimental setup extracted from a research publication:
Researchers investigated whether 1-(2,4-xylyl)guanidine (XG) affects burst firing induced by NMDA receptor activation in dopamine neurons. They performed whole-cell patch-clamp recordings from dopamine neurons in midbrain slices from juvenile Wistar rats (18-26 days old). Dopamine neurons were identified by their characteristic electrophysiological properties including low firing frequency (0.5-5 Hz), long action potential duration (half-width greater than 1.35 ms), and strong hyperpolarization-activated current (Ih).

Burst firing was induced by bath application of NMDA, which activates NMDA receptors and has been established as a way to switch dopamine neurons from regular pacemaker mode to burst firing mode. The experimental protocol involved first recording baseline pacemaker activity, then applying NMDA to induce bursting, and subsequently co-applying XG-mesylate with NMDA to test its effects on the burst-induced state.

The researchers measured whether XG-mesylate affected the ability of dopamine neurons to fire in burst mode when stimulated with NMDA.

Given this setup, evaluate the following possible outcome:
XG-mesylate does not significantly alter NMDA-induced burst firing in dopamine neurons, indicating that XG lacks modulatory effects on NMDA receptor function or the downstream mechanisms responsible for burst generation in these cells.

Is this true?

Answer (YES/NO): YES